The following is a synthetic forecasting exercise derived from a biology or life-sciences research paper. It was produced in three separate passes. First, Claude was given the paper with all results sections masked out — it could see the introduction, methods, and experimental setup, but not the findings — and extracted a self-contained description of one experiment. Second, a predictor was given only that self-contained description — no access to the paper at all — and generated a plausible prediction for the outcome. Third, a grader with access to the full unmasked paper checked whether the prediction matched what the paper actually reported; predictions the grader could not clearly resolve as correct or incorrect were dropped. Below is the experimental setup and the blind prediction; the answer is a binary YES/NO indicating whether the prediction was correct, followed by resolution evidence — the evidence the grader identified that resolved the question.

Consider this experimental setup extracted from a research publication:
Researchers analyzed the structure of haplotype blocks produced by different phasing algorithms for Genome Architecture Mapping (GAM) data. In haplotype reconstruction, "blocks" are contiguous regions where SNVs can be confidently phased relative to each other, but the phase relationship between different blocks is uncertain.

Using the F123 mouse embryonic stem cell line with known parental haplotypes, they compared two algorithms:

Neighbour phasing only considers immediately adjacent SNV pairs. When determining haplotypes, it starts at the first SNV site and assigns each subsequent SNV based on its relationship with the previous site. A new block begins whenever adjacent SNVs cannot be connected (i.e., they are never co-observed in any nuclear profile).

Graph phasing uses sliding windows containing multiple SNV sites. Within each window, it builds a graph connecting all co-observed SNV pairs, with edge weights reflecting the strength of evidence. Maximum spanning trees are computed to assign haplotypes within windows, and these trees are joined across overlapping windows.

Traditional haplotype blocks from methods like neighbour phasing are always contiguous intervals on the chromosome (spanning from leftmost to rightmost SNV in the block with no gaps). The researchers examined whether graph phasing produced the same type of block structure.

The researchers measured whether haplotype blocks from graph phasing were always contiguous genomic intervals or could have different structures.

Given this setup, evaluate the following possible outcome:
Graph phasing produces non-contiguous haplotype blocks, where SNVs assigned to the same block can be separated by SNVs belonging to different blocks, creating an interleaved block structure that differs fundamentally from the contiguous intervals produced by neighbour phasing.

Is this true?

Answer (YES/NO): YES